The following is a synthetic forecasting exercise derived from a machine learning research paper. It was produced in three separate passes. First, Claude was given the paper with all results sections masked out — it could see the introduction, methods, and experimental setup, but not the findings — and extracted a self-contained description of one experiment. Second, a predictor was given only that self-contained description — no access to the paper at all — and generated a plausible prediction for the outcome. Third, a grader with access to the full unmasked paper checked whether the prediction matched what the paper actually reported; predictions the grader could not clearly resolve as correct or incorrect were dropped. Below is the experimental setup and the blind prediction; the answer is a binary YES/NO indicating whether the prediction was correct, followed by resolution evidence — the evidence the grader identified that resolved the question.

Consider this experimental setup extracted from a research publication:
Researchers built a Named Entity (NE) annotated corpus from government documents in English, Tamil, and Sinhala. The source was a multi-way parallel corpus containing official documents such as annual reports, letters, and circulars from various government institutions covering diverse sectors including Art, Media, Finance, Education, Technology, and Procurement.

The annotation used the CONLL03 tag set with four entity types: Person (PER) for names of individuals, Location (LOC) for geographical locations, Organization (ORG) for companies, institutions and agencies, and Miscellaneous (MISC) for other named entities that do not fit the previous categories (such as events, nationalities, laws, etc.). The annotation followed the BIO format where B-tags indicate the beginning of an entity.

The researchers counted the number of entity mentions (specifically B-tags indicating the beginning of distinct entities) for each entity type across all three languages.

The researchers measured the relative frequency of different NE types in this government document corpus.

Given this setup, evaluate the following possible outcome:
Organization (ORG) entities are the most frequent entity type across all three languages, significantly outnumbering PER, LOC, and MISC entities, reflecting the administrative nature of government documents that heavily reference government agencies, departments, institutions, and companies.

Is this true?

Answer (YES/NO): NO